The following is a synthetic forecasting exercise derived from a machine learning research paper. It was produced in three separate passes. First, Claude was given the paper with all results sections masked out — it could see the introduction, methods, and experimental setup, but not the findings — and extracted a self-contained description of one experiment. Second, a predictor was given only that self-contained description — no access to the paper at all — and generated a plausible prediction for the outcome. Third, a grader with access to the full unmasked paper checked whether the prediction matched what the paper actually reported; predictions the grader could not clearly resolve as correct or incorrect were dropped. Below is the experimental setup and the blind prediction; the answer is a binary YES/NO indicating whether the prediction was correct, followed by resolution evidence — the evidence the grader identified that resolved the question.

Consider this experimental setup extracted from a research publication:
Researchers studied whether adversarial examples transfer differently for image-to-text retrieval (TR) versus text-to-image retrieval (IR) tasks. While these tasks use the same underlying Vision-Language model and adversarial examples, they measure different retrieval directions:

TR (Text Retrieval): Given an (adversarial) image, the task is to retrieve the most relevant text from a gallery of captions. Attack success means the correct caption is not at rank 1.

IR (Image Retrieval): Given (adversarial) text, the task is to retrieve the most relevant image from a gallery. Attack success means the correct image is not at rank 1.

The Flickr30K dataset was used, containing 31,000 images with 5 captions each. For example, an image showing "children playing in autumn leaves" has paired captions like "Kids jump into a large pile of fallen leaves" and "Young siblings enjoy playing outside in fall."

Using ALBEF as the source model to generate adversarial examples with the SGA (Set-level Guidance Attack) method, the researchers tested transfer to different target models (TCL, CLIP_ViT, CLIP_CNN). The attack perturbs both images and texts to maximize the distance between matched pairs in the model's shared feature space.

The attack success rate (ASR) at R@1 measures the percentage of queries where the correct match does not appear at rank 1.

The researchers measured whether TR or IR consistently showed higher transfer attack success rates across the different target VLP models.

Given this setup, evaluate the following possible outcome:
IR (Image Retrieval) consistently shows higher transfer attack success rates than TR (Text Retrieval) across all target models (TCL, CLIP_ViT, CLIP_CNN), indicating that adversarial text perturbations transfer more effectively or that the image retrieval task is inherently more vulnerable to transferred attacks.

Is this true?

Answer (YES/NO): YES